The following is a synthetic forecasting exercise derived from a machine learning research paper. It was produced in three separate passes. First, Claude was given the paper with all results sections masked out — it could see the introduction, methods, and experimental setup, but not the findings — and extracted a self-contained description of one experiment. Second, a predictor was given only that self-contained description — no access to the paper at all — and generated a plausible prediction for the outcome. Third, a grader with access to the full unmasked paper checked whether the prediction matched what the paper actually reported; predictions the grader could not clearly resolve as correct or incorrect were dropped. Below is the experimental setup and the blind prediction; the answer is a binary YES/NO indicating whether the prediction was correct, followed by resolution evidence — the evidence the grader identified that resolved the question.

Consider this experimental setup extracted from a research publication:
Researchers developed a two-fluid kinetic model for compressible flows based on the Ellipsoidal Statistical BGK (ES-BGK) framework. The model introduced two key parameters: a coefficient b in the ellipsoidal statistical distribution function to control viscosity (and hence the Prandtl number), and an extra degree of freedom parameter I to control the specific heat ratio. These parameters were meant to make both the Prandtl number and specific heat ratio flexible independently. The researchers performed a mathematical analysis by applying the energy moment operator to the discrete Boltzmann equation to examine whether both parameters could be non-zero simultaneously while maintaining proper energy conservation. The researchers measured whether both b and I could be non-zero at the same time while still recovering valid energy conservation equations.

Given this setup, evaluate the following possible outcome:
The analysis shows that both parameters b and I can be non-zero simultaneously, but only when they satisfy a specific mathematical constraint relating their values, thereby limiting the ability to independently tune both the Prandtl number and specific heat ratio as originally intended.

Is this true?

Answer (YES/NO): NO